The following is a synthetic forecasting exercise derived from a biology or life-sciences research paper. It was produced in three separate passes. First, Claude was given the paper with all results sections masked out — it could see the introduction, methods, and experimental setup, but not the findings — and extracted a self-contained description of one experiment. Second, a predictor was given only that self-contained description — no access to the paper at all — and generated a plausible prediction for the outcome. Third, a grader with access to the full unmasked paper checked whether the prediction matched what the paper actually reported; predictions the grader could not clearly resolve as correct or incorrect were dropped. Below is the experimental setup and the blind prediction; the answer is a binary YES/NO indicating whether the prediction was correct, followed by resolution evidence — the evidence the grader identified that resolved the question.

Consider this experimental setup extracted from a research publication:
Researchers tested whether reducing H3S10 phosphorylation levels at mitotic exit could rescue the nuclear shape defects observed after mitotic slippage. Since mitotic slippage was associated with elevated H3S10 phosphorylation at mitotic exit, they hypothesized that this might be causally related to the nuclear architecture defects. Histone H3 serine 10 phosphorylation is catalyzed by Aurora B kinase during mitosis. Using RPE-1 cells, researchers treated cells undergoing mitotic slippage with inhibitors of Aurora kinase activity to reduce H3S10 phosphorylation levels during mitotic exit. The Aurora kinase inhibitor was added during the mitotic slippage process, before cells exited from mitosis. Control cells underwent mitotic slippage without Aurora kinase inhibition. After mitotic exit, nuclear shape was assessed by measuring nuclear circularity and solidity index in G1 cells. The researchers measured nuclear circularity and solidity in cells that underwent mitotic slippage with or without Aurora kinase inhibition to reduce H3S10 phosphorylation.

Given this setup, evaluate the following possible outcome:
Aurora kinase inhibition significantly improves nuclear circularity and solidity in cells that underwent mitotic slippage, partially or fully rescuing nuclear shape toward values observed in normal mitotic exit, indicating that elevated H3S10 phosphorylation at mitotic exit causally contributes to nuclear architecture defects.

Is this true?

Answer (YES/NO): NO